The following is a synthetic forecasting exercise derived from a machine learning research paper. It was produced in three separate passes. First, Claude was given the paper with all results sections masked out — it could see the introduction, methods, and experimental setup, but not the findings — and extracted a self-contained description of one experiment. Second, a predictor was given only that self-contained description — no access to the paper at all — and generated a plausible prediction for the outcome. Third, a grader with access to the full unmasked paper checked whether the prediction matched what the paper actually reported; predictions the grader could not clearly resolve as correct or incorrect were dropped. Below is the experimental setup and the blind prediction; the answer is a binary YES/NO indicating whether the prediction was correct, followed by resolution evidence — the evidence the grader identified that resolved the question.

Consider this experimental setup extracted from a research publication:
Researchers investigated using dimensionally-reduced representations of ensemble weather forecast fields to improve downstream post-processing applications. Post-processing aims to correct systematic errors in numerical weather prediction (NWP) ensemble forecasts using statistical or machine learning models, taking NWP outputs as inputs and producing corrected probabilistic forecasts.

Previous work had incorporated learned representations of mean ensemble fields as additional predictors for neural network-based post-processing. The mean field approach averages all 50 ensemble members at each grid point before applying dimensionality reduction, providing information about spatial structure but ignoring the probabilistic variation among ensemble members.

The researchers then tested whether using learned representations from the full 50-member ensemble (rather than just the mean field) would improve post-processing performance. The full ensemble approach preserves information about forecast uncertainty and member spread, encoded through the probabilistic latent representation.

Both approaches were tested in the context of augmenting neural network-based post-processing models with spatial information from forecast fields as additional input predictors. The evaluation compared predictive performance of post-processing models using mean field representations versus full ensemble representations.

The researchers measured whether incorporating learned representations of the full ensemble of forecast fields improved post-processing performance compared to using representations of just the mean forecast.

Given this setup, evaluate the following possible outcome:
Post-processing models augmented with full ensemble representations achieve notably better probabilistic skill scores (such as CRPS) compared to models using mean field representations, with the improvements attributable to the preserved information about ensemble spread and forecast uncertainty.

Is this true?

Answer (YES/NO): NO